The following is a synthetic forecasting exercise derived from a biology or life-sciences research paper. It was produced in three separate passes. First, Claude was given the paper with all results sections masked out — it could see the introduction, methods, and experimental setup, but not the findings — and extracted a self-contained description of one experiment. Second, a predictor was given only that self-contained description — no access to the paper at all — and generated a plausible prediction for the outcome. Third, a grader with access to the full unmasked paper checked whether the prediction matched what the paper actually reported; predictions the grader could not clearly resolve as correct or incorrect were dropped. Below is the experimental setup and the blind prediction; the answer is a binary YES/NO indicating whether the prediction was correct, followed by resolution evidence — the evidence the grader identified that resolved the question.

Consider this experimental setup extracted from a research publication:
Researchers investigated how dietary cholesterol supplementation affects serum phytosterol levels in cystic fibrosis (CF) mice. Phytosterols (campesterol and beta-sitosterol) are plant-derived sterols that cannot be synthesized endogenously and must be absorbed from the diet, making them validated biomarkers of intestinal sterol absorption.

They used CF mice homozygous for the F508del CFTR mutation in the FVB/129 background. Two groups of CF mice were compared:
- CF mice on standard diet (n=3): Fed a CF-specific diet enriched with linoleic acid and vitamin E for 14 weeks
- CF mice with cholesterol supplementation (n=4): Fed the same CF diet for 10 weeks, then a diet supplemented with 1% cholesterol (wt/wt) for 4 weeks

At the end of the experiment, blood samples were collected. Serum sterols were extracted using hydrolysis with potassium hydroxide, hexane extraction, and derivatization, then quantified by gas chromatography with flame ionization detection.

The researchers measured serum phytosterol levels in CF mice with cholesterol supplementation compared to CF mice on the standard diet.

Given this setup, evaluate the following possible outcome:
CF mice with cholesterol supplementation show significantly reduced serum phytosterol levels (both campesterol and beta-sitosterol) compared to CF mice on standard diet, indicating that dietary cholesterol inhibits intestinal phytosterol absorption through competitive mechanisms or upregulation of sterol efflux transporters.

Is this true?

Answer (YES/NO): YES